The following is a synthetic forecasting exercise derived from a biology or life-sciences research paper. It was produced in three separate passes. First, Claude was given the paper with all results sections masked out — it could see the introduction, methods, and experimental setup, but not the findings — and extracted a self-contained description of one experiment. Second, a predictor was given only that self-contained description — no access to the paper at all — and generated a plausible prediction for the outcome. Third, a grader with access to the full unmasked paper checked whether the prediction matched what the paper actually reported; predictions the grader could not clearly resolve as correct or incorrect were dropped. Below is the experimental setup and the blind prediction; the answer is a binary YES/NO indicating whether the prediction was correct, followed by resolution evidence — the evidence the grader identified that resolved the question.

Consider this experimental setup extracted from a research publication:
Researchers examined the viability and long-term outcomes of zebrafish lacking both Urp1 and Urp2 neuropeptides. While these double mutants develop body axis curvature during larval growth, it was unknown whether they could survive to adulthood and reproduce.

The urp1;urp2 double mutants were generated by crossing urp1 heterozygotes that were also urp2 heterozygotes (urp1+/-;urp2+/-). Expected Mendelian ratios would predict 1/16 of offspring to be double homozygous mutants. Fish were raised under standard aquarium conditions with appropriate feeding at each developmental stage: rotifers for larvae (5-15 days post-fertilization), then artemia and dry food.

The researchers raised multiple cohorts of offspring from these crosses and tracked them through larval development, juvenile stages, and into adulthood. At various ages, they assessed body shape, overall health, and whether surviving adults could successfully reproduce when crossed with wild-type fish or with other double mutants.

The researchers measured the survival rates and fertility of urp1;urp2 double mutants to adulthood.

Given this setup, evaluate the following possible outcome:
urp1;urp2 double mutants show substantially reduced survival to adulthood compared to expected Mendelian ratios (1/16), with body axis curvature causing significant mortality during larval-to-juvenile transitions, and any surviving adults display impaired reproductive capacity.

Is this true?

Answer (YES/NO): NO